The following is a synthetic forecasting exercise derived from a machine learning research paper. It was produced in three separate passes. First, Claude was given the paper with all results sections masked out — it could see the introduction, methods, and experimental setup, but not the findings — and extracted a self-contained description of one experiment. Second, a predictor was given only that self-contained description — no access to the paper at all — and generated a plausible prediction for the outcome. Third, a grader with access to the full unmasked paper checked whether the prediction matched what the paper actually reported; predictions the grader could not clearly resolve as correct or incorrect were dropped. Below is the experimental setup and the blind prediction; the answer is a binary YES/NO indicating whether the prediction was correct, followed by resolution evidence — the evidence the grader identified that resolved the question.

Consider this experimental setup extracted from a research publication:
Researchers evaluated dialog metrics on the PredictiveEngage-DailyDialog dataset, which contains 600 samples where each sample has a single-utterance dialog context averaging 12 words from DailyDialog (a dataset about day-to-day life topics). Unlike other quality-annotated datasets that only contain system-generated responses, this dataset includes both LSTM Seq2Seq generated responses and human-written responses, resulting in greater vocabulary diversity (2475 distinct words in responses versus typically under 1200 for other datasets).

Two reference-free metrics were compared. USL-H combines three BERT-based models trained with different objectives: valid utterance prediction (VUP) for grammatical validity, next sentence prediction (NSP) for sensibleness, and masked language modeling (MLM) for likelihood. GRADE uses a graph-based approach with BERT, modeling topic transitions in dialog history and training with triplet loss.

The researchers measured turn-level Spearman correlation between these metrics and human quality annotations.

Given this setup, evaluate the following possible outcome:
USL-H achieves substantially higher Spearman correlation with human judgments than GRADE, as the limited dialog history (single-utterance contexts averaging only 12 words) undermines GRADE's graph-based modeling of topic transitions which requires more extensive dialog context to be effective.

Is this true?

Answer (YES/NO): NO